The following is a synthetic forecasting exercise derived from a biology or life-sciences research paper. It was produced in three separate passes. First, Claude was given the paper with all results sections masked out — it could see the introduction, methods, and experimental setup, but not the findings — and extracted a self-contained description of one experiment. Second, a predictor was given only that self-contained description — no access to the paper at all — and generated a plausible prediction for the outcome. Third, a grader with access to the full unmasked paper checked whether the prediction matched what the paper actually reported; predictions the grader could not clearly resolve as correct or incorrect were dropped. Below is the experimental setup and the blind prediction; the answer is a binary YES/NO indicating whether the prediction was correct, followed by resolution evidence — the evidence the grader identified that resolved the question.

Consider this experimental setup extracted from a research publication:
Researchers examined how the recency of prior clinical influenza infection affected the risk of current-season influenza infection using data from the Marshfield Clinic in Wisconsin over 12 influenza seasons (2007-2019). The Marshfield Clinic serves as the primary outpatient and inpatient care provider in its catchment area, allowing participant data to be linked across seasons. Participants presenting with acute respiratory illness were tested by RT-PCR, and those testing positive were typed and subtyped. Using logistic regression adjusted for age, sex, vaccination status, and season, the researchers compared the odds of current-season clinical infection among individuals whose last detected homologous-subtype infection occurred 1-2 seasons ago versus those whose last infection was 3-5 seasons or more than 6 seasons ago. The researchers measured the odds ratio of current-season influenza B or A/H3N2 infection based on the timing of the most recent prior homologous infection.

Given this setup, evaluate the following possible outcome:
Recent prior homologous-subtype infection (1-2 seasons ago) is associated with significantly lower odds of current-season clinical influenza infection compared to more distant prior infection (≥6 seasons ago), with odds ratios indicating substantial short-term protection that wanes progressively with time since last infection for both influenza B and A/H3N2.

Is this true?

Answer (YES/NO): YES